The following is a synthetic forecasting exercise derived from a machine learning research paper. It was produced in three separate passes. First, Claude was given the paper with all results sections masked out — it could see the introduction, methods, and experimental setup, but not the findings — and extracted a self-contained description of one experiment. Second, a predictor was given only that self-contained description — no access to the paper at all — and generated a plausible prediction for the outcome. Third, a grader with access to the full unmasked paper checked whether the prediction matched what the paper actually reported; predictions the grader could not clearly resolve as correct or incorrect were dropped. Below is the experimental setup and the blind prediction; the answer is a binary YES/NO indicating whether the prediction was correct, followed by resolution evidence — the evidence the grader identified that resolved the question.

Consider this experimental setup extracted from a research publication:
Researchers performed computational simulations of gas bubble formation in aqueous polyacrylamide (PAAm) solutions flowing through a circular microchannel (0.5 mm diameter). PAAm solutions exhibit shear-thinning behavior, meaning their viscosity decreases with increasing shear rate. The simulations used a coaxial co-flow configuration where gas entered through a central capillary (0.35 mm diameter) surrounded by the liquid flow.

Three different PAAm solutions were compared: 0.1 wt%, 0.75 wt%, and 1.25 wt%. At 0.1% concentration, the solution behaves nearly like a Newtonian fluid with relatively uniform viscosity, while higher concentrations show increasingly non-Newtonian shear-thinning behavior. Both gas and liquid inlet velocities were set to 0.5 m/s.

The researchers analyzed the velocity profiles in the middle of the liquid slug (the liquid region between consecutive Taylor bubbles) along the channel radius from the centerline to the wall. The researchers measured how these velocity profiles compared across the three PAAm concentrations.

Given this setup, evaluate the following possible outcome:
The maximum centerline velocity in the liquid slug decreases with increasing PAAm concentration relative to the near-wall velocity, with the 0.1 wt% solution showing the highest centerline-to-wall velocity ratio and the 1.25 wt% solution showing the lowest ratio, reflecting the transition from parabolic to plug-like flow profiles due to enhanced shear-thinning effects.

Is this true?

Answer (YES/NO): YES